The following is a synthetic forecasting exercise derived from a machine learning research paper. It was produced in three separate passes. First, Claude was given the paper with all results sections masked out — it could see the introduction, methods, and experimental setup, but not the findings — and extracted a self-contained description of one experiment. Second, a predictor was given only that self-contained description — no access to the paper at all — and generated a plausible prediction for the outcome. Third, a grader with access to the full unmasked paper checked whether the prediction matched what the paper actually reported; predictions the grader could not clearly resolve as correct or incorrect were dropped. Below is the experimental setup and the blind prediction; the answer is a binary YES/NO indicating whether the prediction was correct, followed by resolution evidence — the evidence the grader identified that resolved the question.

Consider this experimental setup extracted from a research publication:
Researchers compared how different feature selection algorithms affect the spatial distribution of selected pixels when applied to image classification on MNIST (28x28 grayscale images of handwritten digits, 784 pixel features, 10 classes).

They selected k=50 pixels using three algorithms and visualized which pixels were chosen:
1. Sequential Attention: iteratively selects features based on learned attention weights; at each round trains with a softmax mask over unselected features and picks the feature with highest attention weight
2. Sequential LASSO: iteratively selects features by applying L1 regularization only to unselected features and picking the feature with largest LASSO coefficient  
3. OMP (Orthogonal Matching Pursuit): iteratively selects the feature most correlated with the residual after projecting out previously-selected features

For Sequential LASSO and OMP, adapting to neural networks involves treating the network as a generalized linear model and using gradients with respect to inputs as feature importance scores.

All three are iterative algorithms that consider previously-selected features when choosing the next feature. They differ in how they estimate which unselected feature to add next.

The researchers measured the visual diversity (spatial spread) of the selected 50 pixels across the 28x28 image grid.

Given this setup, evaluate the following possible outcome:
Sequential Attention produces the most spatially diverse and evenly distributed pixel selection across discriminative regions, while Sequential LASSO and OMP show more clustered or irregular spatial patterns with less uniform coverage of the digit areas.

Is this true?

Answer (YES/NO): NO